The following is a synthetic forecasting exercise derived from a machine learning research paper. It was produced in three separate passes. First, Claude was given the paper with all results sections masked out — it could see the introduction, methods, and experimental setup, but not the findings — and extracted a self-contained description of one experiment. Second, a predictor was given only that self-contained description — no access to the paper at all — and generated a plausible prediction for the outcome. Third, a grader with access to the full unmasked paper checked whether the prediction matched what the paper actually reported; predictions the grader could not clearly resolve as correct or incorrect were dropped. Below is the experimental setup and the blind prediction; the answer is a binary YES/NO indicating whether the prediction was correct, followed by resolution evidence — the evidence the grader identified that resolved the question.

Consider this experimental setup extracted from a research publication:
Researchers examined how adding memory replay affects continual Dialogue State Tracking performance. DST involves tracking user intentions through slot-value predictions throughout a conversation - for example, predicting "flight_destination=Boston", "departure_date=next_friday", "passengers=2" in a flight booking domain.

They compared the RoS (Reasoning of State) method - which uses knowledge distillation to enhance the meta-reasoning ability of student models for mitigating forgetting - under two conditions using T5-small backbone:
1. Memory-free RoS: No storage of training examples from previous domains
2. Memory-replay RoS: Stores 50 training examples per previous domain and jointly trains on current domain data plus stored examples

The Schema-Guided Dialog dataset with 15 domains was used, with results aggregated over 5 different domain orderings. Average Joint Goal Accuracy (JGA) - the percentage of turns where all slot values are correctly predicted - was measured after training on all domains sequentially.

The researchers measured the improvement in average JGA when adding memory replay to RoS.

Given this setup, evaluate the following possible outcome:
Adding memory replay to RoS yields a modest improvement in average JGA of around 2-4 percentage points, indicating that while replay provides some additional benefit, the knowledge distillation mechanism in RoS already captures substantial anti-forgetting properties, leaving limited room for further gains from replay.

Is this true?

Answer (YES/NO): NO